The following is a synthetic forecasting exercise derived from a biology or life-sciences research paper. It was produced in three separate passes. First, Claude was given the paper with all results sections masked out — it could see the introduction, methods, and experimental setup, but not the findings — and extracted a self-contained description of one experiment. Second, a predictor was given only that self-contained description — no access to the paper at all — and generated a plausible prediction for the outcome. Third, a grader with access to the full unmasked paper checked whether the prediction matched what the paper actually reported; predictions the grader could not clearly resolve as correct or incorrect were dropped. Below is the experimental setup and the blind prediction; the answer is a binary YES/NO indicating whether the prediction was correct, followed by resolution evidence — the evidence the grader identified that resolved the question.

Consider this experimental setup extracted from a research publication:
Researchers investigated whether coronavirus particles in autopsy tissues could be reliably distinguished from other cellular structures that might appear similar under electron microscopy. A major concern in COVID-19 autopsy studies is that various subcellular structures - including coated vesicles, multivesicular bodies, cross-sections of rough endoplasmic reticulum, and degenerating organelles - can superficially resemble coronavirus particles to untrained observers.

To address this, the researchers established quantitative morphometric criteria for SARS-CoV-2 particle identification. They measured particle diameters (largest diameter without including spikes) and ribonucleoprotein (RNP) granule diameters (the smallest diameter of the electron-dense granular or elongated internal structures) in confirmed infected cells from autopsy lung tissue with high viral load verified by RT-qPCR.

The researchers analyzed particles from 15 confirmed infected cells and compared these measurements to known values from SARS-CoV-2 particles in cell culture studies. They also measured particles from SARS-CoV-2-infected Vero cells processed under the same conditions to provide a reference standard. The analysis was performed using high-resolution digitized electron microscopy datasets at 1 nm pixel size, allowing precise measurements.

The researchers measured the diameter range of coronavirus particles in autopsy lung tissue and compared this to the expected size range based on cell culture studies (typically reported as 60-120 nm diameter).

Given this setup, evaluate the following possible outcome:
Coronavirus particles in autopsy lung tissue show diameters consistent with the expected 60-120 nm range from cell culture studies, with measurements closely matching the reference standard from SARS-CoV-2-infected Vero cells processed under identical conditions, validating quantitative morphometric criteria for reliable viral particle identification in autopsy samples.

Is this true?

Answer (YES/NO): NO